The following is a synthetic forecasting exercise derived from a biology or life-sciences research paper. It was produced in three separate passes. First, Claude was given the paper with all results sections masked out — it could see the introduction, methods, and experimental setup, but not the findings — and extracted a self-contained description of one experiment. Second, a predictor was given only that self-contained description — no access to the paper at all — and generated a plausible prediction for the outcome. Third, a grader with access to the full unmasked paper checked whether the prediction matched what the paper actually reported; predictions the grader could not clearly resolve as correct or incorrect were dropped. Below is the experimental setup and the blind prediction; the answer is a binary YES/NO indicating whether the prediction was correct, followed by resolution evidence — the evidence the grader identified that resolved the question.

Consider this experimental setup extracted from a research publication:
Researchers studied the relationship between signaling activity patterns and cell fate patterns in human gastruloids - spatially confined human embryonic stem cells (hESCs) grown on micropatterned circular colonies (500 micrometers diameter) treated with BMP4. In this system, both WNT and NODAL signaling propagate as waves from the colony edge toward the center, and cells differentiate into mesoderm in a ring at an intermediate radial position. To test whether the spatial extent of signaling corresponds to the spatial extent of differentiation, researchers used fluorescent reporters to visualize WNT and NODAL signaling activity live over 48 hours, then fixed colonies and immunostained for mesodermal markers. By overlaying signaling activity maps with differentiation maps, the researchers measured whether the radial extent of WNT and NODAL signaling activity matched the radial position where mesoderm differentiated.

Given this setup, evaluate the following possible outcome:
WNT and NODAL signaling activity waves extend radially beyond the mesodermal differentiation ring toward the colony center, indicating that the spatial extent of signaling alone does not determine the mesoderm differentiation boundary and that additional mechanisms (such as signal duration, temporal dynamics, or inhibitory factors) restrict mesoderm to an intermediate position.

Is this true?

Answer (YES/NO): YES